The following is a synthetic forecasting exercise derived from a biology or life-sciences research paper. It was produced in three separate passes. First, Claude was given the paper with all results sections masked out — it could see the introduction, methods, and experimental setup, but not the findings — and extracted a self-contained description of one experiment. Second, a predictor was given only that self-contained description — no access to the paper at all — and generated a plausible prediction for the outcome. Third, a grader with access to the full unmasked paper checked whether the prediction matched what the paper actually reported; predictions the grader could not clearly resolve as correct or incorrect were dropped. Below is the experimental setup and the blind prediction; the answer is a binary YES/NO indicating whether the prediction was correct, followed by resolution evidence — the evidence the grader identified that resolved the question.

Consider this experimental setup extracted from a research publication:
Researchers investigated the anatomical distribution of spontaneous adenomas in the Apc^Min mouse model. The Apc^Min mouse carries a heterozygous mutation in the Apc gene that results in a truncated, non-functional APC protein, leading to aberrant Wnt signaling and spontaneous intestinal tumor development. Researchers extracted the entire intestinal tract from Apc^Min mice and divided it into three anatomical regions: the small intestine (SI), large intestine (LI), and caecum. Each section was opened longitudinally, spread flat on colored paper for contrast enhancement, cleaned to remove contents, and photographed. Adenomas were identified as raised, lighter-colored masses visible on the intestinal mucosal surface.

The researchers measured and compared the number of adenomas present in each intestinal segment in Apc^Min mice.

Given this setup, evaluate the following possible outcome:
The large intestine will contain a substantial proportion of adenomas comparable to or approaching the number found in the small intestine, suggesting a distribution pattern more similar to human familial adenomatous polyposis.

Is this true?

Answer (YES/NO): NO